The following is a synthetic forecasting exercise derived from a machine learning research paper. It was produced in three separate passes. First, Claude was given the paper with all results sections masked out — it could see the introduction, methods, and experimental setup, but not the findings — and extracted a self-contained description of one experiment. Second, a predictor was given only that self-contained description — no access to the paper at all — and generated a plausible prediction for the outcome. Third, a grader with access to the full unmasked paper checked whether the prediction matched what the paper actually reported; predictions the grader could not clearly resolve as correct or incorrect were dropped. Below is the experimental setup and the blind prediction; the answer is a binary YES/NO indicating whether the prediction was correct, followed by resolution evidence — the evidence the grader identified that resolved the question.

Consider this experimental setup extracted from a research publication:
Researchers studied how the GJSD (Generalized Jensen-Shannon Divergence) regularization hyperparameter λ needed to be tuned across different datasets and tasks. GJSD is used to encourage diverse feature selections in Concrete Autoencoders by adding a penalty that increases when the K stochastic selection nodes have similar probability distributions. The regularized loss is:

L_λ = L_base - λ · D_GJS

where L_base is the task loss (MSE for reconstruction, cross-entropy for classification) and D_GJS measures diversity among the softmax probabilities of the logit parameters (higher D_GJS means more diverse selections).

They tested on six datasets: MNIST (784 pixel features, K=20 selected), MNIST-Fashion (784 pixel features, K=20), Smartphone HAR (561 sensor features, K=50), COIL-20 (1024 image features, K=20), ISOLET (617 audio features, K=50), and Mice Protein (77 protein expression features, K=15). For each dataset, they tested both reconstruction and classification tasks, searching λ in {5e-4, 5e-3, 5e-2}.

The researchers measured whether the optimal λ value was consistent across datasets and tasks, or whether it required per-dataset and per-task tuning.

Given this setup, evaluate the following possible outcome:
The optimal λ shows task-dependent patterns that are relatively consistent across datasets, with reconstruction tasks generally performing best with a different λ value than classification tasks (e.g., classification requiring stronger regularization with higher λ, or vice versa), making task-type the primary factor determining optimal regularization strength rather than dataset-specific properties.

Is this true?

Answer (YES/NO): NO